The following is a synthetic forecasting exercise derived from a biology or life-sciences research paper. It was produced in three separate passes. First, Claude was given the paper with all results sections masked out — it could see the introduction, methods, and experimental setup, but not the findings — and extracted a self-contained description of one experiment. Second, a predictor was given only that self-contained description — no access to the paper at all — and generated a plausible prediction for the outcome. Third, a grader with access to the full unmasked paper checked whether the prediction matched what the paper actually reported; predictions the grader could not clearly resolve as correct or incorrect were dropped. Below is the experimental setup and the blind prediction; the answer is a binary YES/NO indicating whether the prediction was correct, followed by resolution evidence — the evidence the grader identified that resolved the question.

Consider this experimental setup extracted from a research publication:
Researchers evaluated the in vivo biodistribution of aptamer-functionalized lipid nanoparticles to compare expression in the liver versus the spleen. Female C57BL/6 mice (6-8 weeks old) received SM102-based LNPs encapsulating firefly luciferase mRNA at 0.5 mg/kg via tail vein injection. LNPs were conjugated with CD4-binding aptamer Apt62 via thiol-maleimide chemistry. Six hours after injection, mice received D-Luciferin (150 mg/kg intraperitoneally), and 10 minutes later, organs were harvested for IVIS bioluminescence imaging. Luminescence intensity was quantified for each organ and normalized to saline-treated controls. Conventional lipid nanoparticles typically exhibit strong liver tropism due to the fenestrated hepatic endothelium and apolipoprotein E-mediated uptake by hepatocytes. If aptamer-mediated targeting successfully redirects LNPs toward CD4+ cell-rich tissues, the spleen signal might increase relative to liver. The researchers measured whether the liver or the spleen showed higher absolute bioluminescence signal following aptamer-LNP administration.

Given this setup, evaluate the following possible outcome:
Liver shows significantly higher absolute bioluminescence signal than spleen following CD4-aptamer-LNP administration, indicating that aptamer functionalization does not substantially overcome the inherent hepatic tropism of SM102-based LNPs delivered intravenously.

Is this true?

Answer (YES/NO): YES